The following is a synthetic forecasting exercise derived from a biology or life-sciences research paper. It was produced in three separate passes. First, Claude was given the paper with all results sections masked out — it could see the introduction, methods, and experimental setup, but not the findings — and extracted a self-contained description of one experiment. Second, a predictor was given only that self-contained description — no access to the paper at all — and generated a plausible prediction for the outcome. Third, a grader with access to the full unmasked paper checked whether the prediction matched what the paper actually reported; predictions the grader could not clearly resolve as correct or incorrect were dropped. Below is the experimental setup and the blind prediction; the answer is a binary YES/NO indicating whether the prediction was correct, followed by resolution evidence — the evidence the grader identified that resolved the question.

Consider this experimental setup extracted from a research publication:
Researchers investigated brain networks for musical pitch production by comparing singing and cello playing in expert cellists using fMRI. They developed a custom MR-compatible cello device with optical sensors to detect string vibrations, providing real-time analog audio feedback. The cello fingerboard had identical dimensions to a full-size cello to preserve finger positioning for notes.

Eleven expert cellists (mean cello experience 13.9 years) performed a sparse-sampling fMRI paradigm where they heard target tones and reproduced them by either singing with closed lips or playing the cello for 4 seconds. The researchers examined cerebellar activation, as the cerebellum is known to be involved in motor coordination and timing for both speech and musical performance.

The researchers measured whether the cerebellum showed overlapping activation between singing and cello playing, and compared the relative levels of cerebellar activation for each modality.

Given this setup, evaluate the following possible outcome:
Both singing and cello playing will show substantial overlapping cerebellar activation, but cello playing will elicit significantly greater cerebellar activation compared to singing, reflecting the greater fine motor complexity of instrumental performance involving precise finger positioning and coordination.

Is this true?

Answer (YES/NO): YES